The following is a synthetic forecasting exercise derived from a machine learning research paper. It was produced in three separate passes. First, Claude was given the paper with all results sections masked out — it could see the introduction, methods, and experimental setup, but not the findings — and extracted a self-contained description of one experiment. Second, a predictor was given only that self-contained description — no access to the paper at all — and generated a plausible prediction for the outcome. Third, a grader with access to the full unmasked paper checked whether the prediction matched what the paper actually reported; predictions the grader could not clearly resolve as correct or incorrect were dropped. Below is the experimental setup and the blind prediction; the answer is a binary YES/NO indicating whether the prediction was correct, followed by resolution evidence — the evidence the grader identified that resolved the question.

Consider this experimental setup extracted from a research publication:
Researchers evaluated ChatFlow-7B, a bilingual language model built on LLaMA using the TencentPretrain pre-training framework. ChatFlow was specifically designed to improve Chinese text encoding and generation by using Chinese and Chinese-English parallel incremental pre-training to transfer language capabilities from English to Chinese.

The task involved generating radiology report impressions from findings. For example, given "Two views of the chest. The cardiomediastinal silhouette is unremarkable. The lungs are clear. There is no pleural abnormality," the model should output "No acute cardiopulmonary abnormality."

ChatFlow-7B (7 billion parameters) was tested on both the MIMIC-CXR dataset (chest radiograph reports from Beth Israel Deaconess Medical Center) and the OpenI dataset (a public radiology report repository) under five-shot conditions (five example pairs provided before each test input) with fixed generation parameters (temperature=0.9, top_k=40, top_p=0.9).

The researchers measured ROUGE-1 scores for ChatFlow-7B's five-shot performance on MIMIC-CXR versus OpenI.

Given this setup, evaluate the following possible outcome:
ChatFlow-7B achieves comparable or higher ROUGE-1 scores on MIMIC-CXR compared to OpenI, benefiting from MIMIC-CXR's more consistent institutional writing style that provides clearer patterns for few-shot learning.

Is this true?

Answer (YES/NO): NO